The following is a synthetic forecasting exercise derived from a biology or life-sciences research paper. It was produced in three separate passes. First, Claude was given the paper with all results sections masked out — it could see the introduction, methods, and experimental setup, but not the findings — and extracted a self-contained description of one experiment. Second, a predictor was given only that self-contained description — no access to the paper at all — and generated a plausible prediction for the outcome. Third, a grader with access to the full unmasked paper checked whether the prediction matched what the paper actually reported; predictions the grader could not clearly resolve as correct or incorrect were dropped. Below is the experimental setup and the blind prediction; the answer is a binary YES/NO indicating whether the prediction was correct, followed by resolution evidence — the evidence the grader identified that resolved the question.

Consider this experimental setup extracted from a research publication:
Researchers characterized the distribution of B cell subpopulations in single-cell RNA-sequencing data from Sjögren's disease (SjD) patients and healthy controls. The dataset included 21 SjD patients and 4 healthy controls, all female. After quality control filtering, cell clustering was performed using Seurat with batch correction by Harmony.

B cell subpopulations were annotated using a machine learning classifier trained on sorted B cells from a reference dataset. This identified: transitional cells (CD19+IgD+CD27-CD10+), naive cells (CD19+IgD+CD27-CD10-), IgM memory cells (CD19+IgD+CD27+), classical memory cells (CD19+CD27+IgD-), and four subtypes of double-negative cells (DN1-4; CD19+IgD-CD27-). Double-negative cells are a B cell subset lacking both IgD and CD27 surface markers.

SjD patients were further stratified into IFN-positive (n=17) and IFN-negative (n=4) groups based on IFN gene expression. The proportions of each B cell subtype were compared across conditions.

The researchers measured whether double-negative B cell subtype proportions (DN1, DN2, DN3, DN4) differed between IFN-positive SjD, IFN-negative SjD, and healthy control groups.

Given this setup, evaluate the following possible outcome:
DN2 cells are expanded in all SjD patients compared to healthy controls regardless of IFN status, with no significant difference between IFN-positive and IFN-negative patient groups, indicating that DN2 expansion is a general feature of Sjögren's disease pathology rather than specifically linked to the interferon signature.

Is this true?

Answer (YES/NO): NO